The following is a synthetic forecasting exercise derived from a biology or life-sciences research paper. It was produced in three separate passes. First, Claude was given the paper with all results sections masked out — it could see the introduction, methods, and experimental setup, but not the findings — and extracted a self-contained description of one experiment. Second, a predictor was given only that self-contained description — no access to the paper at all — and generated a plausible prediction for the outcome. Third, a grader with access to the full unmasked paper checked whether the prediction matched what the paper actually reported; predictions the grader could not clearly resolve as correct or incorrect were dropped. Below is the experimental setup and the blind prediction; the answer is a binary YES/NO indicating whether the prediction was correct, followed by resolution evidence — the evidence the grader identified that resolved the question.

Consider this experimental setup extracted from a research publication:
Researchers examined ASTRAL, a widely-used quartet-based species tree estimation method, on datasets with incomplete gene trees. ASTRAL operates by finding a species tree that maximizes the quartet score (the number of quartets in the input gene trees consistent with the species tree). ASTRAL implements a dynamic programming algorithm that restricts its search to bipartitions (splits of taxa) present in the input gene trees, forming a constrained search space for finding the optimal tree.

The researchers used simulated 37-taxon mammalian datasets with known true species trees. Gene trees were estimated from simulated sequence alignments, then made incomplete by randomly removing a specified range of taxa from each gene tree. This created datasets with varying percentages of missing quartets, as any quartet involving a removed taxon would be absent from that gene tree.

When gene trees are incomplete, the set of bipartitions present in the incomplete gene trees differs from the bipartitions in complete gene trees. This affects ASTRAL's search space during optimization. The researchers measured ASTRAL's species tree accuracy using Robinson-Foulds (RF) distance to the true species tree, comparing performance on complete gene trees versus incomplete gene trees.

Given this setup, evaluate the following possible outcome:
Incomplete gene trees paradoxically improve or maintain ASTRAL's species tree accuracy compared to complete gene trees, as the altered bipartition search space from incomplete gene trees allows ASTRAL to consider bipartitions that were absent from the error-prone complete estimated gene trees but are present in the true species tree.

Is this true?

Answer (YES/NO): NO